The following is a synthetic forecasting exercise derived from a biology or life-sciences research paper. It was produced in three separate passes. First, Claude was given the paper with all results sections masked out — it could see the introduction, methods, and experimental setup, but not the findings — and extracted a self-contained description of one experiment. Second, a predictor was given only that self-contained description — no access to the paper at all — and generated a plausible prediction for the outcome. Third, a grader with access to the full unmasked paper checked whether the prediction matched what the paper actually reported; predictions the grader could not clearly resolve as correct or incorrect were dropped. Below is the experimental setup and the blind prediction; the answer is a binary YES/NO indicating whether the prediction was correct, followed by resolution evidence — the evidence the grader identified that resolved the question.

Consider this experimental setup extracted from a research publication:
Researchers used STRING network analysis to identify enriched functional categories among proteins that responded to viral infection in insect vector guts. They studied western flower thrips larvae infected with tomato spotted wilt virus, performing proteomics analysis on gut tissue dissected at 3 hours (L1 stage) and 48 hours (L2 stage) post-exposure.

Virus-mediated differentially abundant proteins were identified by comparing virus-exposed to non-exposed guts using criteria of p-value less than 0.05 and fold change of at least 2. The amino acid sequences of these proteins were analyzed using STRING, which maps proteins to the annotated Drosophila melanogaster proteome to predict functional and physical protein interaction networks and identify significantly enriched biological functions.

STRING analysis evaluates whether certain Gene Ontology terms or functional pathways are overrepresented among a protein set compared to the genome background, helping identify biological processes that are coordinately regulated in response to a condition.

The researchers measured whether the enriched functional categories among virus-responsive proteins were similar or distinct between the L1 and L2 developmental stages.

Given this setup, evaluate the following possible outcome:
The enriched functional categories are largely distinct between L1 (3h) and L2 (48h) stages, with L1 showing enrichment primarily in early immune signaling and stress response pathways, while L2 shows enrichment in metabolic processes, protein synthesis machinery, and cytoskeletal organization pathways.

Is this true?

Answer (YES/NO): NO